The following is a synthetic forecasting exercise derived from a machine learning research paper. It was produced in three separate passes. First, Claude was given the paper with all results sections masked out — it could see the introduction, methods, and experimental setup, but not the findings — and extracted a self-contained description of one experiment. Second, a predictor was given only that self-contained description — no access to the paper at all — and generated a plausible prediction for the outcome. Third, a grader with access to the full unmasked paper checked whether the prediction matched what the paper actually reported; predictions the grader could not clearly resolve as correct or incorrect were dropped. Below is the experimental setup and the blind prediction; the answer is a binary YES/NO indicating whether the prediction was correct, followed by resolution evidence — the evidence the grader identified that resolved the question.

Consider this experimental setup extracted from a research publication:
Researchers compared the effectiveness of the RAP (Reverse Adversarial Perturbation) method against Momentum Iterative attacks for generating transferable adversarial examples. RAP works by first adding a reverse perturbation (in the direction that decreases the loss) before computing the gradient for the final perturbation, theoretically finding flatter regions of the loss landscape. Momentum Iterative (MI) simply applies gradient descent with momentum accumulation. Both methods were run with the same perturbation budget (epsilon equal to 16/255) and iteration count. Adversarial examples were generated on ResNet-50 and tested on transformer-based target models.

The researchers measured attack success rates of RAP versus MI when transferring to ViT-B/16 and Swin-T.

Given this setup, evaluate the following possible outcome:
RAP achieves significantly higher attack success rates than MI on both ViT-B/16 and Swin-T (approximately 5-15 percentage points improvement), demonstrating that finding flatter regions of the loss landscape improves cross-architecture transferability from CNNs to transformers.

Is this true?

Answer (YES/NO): NO